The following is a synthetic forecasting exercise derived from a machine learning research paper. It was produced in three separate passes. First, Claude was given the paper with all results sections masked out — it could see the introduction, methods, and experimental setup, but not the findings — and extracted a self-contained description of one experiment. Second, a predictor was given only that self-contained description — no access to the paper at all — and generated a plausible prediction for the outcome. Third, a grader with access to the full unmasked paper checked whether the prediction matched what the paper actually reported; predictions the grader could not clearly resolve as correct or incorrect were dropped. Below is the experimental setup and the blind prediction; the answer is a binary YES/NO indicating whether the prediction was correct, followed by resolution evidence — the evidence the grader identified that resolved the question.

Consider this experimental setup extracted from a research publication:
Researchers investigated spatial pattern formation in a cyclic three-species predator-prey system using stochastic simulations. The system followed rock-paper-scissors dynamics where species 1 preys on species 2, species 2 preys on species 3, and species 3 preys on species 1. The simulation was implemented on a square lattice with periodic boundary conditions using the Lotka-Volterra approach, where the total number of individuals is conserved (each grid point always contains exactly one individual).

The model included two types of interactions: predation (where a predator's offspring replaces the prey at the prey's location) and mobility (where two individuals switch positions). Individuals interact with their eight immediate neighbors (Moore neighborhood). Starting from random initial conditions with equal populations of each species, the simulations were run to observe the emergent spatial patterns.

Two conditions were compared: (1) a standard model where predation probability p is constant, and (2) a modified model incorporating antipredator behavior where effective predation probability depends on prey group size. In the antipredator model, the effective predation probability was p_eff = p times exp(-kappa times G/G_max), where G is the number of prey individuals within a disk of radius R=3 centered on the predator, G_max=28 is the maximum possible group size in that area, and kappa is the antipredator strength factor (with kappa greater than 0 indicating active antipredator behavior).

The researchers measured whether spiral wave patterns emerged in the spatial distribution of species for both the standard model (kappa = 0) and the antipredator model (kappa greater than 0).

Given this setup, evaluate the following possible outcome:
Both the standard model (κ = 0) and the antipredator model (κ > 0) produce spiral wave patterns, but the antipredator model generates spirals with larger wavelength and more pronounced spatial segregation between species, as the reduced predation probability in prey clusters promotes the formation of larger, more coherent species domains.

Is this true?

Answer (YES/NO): NO